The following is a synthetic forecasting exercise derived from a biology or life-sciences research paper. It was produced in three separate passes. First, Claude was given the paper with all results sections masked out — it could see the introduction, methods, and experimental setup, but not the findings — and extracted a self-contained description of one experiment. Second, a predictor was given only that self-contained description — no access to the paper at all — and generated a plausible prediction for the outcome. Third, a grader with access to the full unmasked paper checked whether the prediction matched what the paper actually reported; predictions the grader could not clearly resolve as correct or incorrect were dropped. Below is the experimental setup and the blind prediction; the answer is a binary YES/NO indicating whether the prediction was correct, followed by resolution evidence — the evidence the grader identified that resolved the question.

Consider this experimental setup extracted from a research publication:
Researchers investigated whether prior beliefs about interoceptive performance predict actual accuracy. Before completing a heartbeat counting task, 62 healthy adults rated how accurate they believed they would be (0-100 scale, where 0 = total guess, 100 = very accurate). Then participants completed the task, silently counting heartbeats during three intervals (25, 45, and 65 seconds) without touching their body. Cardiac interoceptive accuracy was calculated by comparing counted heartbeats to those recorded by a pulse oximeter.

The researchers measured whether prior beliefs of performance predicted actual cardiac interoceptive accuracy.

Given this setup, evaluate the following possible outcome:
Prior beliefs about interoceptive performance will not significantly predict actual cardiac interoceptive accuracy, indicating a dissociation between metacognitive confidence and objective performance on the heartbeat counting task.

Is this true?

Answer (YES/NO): NO